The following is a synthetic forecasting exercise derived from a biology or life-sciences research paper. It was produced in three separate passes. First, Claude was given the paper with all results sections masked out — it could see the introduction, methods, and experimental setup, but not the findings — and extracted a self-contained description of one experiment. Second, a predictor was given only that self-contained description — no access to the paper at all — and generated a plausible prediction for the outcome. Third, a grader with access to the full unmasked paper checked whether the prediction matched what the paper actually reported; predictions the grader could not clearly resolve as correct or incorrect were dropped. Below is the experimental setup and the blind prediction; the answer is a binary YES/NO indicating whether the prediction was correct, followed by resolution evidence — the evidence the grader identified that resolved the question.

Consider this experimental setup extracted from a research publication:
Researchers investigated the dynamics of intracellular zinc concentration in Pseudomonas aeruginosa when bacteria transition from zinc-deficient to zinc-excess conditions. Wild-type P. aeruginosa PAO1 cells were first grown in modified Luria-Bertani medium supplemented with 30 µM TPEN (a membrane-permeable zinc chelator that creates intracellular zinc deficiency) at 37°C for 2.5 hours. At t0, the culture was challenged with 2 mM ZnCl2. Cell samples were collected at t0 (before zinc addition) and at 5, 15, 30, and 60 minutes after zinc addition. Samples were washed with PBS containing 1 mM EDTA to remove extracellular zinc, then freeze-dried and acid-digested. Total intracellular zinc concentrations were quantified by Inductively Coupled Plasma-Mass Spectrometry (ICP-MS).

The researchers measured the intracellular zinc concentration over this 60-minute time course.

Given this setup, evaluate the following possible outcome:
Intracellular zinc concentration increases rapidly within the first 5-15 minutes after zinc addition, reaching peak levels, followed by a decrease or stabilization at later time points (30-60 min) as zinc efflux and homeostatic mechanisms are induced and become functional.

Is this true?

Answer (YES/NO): YES